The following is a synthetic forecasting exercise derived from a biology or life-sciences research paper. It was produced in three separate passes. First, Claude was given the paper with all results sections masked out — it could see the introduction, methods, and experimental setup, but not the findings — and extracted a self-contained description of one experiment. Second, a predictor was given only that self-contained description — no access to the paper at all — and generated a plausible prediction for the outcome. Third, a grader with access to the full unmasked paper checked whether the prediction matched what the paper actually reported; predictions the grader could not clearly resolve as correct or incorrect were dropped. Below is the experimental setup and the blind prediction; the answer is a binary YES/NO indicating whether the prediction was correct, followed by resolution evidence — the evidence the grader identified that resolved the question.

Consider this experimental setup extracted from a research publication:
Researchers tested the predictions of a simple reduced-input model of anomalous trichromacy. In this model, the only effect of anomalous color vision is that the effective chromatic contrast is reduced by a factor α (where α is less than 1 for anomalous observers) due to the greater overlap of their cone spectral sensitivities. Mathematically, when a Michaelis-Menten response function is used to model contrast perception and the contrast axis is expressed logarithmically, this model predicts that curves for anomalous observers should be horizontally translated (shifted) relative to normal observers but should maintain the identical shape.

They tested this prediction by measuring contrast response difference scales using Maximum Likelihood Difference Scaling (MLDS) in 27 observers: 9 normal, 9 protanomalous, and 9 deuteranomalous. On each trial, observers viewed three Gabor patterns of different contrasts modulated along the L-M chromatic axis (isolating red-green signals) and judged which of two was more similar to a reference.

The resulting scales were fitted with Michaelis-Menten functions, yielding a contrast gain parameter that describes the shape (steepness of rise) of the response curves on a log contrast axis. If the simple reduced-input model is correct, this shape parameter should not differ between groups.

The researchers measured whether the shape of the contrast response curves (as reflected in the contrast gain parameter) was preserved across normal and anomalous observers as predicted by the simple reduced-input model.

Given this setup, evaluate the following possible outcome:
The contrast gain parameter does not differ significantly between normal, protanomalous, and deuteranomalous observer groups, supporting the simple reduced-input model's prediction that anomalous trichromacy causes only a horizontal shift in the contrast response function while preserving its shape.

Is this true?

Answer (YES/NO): NO